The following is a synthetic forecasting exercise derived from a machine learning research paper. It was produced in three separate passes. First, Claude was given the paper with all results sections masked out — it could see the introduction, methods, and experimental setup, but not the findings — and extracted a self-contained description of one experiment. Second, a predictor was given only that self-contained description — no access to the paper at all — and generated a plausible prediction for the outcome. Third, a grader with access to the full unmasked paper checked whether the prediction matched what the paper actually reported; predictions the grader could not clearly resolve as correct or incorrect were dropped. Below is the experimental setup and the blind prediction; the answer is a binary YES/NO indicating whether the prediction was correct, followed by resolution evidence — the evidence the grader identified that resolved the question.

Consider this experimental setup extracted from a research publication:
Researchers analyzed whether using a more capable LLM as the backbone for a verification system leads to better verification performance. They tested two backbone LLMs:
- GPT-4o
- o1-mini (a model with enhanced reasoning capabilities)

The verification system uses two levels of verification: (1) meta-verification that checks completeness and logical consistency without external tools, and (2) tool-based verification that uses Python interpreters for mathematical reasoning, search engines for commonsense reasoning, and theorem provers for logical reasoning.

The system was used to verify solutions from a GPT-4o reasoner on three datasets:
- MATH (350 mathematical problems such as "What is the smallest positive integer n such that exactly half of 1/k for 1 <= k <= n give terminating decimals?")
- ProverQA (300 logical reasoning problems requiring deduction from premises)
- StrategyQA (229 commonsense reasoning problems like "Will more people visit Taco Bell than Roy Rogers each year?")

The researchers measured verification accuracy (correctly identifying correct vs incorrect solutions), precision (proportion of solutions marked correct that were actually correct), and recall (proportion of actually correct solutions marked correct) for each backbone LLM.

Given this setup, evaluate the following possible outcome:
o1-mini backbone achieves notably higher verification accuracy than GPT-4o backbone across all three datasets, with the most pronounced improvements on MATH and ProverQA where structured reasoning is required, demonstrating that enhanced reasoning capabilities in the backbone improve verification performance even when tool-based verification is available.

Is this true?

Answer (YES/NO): NO